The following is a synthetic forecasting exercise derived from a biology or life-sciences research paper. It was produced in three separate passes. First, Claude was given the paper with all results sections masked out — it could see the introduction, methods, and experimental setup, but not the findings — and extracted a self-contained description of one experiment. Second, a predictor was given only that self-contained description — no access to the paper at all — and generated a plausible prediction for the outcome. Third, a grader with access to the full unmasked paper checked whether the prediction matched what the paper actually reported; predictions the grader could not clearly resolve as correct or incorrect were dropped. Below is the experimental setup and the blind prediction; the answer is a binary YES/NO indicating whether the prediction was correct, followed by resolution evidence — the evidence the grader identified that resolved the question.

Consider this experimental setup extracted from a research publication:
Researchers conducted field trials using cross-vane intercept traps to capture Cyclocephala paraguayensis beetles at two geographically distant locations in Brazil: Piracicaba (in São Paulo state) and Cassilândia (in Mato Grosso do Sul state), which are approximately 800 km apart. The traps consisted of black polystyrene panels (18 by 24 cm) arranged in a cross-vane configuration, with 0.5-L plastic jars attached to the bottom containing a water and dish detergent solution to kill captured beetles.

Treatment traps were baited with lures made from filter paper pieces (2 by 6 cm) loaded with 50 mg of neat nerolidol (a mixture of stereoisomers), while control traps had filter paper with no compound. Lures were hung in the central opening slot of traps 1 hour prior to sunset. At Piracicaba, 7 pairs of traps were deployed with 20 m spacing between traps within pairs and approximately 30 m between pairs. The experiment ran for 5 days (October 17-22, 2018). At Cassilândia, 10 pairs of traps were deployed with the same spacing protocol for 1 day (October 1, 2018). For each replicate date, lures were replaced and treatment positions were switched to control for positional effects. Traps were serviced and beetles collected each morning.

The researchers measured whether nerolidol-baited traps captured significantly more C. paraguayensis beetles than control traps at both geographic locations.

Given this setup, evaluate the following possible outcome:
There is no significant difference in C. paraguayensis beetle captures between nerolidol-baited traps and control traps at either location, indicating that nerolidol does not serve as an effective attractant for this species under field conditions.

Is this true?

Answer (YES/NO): NO